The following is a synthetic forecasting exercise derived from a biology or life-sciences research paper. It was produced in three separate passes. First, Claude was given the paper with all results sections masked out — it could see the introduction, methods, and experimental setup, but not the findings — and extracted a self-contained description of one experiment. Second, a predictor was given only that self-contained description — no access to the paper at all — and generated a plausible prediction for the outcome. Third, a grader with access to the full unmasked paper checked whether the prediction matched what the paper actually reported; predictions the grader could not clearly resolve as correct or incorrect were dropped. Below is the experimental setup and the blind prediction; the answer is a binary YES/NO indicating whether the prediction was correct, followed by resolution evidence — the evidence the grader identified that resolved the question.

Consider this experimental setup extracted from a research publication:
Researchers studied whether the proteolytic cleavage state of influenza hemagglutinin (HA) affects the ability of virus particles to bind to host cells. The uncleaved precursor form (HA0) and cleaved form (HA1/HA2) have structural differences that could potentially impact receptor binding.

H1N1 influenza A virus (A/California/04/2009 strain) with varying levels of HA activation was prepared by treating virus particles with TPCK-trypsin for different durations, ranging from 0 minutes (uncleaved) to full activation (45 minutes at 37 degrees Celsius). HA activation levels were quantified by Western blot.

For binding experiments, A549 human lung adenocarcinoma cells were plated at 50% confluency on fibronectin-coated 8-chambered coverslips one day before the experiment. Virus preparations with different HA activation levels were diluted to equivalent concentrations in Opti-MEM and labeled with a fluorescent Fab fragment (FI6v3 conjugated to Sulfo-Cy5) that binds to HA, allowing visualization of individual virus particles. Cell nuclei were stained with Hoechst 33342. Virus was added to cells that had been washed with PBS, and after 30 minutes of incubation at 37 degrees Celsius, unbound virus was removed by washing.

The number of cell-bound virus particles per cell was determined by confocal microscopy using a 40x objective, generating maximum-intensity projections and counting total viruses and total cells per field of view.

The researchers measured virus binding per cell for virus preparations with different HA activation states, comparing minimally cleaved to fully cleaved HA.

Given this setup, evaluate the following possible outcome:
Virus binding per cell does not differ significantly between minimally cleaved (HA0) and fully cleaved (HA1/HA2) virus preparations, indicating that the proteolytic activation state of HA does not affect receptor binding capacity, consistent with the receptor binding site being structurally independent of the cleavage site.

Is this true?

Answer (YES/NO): YES